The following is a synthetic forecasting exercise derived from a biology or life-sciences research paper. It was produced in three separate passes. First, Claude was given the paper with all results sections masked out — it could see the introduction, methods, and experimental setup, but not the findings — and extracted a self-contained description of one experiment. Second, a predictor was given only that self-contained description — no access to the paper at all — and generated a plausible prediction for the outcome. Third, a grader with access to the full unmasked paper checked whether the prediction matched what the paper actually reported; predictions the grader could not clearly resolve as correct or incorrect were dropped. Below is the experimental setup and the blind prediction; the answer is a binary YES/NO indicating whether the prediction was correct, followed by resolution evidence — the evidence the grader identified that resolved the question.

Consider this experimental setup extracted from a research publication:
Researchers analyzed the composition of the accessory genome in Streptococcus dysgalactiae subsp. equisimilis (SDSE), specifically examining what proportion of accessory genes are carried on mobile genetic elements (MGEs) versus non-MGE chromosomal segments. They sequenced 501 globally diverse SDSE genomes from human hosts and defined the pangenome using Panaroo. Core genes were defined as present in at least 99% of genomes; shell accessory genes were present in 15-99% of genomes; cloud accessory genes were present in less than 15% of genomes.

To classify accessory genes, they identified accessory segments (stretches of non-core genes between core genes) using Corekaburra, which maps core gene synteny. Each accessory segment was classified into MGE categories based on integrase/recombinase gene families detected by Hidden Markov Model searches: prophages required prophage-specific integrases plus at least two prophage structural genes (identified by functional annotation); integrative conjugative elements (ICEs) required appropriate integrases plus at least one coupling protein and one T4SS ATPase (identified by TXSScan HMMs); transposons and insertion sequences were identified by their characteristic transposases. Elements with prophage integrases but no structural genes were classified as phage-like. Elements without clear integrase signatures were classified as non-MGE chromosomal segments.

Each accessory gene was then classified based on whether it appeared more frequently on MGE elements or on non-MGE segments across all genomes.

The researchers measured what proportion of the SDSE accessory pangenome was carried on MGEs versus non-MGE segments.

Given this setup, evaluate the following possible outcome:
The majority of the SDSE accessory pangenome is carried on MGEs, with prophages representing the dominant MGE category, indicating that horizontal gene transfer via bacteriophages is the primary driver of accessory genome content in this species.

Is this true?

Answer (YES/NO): YES